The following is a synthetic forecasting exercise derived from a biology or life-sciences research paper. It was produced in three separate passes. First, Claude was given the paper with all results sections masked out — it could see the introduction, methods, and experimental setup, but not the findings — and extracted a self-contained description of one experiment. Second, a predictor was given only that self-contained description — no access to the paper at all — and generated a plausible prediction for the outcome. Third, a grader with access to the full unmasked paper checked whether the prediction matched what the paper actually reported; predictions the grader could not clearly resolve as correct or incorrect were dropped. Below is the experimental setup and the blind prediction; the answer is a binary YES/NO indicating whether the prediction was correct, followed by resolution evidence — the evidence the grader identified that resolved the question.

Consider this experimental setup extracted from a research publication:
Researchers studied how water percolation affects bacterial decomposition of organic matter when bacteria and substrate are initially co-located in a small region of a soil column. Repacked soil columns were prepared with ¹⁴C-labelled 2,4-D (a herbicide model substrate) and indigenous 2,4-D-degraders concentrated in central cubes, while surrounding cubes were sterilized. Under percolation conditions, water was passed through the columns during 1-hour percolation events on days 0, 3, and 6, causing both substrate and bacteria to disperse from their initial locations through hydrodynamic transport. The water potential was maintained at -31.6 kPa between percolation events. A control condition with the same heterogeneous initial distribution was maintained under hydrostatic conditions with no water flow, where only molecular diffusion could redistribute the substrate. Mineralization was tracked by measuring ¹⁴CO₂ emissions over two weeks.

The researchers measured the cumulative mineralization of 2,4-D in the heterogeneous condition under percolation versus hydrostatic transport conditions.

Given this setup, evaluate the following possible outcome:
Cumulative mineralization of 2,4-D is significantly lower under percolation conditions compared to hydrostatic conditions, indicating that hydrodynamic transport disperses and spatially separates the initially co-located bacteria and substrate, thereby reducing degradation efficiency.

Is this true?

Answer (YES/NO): NO